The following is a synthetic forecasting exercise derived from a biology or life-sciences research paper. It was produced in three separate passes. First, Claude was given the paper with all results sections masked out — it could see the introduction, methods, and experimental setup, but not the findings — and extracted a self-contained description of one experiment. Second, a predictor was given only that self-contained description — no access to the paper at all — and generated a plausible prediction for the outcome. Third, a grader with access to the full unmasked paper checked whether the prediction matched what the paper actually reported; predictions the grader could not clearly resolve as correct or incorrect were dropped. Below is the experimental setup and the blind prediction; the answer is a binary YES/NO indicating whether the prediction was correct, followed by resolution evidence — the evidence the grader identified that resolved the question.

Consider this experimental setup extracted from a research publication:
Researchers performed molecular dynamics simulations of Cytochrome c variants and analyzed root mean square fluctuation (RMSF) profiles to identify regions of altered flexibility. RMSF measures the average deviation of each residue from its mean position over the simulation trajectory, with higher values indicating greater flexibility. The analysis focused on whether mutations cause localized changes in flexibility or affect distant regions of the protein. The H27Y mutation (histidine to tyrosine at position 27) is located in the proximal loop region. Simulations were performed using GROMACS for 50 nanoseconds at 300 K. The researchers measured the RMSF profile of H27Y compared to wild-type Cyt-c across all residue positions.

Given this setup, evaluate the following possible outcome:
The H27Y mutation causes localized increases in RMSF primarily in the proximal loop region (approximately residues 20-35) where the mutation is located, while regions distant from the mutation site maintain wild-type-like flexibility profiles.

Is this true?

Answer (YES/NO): NO